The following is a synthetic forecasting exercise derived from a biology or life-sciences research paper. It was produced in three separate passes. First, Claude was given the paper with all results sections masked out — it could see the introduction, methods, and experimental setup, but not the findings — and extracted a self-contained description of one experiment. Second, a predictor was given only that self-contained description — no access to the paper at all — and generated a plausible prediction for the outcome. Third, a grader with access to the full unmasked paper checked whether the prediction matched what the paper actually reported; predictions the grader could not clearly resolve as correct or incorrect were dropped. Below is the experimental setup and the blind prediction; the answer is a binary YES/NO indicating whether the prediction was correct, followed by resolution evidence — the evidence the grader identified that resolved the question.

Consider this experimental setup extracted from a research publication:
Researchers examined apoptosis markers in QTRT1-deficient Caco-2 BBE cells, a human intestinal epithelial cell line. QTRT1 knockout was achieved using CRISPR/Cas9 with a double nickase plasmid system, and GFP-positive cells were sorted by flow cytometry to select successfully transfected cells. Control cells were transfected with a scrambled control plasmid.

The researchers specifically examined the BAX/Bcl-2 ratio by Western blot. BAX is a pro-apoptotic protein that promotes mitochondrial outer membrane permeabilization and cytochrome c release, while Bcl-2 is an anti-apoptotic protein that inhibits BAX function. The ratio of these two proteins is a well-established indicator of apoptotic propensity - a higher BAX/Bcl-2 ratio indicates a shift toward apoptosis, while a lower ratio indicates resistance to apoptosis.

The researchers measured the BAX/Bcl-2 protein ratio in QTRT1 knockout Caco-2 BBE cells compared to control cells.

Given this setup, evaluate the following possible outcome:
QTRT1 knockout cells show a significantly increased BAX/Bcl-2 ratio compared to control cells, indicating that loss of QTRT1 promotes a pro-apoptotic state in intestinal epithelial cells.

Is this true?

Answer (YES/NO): YES